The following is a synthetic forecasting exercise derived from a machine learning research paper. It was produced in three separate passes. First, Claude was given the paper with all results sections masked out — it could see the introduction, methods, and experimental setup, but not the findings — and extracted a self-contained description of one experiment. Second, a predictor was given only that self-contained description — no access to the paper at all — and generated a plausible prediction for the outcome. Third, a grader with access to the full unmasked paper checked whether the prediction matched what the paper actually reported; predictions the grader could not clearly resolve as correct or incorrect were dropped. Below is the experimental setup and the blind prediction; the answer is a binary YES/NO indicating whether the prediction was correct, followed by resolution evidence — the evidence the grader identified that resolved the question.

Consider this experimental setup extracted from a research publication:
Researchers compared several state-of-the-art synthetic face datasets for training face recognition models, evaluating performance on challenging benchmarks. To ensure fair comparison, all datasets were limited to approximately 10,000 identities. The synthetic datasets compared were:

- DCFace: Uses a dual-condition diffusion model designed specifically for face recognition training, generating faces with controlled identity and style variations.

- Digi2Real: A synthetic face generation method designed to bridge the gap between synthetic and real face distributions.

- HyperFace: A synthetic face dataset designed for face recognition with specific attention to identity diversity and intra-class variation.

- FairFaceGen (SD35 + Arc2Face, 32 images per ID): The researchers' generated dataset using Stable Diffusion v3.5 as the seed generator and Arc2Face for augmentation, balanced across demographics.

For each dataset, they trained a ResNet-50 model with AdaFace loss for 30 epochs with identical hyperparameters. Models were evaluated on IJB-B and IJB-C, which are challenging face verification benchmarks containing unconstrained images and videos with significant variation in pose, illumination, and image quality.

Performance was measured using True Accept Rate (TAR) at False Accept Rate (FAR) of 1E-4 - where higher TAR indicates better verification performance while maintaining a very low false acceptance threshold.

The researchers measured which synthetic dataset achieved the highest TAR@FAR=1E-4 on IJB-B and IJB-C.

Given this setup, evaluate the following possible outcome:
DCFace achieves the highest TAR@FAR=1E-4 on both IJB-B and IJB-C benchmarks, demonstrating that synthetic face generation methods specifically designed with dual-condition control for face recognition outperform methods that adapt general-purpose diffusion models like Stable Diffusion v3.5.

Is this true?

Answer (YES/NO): YES